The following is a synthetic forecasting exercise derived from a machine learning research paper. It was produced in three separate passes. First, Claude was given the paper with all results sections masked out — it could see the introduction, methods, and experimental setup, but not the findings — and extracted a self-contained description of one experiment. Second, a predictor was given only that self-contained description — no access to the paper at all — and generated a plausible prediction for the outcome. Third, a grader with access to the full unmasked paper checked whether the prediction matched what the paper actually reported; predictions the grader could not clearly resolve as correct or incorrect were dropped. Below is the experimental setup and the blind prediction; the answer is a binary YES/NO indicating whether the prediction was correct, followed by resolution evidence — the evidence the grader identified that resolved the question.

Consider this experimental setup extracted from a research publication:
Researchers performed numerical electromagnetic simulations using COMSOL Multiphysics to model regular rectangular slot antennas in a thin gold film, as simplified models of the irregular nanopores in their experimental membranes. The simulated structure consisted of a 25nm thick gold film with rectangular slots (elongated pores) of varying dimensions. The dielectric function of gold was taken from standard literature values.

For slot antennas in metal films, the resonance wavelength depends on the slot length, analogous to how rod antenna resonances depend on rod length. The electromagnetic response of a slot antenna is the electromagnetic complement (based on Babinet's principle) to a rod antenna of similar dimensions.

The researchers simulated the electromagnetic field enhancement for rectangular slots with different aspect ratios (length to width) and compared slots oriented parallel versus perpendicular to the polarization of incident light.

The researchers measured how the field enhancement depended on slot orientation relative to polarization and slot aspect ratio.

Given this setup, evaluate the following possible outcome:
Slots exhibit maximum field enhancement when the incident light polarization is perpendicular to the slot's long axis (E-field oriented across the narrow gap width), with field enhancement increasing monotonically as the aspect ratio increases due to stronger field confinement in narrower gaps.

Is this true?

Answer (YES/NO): YES